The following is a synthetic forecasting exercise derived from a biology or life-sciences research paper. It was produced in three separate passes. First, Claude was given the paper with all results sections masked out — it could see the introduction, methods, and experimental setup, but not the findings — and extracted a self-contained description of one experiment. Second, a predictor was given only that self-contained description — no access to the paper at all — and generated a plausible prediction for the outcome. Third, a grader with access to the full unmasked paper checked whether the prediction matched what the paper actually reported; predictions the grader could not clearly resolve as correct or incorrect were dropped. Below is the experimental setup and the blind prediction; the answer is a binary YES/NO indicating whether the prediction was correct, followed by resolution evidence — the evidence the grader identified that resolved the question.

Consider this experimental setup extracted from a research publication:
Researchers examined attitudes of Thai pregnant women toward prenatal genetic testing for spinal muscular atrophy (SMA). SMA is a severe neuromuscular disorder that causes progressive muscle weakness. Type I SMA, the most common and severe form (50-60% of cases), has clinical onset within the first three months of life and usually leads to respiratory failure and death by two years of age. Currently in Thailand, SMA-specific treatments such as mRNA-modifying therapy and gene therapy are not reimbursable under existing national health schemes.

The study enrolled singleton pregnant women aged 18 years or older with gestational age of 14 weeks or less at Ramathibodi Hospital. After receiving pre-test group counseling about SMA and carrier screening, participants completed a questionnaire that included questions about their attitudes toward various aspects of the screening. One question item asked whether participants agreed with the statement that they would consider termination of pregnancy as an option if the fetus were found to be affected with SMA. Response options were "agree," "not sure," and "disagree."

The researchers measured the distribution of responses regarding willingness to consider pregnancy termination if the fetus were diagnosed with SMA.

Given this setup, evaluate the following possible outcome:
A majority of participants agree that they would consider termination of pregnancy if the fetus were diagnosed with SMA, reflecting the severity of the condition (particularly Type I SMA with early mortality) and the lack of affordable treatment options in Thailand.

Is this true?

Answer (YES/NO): NO